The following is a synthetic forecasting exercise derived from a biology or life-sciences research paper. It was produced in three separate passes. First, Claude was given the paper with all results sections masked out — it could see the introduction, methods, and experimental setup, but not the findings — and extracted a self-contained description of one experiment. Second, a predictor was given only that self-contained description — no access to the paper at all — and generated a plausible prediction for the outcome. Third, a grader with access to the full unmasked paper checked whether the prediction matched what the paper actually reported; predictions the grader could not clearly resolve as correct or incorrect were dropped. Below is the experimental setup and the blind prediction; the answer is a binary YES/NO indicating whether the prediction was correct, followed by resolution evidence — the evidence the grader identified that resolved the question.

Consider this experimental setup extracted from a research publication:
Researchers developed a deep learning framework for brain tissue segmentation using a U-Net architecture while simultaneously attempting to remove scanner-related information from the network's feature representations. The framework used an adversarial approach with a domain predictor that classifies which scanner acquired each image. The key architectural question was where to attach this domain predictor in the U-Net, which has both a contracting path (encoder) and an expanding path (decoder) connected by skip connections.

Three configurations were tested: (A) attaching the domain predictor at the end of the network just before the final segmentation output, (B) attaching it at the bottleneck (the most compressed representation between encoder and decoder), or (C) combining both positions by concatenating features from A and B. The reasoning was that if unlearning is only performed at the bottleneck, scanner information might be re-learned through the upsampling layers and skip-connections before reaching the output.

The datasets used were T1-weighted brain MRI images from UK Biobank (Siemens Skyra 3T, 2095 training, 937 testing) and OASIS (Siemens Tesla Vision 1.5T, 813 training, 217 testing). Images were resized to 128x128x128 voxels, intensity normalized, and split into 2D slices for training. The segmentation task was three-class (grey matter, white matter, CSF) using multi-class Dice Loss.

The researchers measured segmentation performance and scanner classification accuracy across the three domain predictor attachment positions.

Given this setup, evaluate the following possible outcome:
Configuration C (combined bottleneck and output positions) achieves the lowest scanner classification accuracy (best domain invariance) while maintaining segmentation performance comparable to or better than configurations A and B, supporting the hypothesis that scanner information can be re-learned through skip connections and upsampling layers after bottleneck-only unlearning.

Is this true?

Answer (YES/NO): NO